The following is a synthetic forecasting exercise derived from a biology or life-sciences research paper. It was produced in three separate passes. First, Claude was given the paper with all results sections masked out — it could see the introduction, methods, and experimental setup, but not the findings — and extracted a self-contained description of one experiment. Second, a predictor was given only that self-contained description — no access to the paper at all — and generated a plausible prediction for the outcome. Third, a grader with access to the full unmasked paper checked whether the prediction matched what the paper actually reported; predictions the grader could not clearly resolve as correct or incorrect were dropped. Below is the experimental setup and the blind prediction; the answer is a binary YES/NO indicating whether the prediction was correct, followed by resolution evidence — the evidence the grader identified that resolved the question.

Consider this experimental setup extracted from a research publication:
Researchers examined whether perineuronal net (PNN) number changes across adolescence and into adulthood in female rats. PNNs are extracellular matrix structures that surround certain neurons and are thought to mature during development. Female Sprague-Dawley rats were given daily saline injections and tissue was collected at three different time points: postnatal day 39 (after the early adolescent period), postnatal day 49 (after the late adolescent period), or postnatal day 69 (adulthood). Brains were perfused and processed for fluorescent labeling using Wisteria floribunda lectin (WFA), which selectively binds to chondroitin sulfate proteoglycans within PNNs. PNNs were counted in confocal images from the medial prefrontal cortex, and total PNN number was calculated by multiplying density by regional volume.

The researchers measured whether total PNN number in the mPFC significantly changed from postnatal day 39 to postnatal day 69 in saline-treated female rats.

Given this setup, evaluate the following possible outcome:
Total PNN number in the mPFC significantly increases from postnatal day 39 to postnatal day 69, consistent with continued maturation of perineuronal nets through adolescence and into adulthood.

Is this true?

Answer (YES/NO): NO